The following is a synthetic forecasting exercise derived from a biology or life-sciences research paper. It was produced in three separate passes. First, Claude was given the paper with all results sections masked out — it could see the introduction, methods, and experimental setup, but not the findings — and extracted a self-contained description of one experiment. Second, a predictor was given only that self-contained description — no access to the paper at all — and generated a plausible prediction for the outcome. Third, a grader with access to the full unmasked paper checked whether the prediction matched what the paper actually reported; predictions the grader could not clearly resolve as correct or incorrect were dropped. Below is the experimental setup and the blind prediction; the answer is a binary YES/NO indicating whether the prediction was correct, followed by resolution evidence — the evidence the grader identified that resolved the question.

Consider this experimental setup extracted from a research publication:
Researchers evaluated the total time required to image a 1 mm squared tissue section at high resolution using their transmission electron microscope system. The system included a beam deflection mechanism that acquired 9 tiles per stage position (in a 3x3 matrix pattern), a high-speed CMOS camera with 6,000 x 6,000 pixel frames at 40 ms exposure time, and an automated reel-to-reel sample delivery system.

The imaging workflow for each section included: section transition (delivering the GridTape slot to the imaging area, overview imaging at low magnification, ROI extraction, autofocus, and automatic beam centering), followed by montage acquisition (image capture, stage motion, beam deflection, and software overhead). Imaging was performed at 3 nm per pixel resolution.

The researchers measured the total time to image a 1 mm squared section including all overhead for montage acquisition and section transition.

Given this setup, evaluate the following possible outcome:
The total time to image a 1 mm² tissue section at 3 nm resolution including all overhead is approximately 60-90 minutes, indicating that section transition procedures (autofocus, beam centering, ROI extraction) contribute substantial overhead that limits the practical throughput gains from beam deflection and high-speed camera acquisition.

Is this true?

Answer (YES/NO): NO